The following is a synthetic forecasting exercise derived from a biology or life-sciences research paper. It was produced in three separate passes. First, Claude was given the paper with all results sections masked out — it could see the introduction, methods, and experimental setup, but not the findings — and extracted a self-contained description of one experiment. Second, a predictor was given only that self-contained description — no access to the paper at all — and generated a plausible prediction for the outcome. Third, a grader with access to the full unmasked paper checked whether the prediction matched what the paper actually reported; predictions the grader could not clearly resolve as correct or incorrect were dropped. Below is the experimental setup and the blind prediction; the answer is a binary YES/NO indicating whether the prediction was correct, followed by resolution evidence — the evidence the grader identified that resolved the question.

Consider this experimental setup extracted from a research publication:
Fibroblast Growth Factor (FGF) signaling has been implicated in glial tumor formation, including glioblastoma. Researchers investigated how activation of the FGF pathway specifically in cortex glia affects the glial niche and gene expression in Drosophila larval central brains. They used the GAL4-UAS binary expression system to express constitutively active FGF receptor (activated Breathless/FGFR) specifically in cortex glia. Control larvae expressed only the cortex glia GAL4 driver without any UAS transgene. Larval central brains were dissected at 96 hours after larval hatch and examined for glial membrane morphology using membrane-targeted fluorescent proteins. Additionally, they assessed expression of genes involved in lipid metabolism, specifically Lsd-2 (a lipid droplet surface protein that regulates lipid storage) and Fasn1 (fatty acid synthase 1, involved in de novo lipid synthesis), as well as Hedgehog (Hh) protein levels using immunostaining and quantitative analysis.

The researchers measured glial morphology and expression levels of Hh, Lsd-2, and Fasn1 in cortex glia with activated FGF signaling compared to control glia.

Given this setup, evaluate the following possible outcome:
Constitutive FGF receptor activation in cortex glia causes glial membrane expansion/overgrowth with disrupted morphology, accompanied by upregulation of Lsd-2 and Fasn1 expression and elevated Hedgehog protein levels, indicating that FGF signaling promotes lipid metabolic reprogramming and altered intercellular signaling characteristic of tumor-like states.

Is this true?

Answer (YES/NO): YES